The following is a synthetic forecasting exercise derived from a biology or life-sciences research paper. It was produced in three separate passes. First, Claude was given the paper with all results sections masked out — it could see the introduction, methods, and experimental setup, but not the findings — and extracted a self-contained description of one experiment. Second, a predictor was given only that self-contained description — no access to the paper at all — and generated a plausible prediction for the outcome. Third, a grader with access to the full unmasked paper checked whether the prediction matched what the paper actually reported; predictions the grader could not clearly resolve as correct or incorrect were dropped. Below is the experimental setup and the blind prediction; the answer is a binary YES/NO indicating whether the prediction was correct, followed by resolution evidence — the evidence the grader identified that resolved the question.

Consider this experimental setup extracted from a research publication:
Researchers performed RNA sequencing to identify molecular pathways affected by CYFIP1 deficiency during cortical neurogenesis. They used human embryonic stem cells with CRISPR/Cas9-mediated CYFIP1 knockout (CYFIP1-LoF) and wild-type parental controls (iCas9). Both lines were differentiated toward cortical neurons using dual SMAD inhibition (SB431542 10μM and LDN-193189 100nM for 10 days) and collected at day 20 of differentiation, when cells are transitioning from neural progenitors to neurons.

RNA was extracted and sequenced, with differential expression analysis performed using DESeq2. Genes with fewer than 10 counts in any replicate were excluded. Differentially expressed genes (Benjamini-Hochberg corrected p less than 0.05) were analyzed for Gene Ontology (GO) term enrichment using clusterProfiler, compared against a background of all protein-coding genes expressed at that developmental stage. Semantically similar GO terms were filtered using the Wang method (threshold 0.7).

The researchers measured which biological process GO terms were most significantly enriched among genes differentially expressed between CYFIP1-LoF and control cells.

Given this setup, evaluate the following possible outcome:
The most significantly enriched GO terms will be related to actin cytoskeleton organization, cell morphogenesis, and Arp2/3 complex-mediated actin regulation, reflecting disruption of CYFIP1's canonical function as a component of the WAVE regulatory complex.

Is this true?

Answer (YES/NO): NO